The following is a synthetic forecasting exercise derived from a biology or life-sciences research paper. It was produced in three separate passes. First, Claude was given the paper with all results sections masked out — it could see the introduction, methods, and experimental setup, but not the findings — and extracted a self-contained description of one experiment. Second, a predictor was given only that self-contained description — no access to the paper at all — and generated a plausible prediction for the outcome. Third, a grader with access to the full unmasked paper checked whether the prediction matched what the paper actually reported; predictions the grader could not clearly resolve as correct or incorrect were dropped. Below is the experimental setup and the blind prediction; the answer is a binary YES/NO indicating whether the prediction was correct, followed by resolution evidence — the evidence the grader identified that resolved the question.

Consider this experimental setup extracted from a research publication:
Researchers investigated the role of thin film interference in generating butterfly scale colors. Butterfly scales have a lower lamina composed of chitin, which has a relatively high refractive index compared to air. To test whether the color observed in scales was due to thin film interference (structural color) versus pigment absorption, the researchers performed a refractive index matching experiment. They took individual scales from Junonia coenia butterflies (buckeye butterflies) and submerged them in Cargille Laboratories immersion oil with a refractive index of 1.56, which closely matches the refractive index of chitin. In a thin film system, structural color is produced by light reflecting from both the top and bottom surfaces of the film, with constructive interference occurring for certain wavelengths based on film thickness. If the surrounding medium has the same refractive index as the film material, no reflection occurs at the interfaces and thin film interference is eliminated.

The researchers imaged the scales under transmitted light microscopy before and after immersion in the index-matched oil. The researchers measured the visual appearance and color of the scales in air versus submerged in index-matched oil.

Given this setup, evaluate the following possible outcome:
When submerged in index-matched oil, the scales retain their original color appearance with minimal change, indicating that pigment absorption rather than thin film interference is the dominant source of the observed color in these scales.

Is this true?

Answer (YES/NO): NO